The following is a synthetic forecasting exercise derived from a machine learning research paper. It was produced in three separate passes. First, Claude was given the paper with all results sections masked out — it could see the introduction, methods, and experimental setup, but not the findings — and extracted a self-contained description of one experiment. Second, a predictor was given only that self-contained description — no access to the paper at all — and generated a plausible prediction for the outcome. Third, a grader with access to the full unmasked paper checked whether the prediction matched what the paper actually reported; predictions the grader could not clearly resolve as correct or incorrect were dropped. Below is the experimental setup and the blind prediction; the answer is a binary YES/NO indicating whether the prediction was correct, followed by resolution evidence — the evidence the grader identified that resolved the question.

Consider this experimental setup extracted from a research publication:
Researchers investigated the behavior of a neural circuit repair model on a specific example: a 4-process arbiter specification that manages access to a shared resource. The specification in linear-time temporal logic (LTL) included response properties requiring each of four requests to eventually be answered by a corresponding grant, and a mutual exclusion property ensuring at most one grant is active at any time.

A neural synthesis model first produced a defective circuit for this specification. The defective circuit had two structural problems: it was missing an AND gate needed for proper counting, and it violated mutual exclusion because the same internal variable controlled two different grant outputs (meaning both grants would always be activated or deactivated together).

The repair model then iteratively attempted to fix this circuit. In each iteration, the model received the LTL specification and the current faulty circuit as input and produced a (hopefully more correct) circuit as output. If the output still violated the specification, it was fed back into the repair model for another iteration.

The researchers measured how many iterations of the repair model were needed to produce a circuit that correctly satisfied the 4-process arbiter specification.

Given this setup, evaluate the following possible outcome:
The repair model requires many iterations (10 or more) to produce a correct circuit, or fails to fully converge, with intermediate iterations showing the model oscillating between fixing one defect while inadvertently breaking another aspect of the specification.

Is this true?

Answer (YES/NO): NO